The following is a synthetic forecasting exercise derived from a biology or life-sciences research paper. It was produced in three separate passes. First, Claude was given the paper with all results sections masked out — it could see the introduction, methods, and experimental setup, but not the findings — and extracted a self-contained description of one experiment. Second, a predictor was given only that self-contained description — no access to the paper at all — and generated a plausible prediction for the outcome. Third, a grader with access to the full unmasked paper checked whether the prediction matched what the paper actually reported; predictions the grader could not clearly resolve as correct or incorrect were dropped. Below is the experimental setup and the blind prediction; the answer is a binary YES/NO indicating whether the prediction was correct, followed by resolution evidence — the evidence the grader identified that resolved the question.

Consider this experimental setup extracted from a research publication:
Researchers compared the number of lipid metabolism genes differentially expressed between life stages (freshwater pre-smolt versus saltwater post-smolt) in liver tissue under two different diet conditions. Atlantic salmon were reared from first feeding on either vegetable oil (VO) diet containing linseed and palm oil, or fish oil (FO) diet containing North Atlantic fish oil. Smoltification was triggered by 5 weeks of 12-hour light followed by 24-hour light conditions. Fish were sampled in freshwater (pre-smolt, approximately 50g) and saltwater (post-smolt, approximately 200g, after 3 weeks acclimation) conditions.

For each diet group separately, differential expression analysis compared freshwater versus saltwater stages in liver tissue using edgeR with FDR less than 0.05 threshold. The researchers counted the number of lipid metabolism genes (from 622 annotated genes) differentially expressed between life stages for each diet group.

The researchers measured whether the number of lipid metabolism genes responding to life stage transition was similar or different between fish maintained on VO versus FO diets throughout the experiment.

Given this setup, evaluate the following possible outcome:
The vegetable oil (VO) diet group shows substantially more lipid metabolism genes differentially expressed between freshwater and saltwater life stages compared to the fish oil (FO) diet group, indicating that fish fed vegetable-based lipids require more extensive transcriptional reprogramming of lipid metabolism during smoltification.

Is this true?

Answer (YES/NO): NO